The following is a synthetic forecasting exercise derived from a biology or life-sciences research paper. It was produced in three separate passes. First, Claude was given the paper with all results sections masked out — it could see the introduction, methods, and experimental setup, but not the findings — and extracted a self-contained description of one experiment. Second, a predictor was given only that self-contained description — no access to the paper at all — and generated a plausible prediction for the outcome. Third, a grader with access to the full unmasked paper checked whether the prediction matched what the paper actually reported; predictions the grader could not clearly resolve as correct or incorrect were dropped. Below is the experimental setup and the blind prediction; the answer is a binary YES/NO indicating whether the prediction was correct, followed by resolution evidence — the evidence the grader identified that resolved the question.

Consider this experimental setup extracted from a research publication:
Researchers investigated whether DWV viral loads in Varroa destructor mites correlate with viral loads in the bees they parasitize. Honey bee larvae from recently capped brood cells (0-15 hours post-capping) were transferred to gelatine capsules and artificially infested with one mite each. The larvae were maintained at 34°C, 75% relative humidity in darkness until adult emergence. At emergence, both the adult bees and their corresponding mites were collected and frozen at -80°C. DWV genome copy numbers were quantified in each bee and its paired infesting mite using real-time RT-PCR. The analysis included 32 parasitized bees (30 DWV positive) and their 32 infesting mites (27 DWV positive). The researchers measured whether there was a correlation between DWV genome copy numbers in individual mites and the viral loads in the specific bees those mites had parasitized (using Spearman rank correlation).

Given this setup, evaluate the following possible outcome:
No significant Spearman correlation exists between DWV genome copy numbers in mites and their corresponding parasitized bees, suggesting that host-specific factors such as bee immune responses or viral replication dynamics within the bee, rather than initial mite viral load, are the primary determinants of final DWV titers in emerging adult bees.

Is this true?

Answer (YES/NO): NO